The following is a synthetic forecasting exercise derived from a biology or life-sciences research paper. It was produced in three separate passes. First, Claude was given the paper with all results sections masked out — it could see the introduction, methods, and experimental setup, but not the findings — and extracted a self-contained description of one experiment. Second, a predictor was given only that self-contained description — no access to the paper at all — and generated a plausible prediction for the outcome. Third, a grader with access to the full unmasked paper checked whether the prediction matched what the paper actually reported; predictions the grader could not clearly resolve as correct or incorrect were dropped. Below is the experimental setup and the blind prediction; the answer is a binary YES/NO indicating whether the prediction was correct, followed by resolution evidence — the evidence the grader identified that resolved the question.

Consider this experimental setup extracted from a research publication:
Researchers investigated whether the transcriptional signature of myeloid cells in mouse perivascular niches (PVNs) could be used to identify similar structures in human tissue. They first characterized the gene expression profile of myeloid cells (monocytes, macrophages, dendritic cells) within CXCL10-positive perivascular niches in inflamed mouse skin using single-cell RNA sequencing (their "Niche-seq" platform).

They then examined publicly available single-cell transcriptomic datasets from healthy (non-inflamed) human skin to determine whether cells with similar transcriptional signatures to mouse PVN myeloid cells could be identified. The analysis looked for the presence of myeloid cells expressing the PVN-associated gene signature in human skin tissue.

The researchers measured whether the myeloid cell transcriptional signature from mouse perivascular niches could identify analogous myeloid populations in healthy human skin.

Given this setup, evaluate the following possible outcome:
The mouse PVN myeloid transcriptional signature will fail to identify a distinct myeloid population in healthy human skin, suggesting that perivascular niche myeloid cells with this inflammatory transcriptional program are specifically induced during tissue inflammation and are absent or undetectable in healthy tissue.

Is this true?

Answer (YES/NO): NO